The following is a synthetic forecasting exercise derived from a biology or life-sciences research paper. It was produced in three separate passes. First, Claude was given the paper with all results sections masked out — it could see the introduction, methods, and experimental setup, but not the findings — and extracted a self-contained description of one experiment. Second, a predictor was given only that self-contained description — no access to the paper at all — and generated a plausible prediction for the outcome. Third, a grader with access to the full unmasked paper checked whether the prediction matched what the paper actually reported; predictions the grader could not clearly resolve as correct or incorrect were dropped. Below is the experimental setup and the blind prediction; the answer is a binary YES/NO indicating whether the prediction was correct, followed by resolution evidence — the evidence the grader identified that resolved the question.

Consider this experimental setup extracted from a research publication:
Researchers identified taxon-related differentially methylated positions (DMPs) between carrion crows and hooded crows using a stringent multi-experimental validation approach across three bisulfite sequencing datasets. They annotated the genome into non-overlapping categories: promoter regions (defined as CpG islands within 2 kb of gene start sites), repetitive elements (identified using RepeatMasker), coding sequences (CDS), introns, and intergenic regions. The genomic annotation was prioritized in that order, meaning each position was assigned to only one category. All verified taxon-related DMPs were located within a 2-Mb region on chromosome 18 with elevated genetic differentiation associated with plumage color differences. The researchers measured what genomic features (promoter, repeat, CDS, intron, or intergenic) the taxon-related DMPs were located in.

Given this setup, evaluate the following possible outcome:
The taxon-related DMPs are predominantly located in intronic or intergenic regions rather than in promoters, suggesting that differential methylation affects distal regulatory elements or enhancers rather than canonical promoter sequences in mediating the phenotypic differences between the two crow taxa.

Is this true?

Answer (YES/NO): NO